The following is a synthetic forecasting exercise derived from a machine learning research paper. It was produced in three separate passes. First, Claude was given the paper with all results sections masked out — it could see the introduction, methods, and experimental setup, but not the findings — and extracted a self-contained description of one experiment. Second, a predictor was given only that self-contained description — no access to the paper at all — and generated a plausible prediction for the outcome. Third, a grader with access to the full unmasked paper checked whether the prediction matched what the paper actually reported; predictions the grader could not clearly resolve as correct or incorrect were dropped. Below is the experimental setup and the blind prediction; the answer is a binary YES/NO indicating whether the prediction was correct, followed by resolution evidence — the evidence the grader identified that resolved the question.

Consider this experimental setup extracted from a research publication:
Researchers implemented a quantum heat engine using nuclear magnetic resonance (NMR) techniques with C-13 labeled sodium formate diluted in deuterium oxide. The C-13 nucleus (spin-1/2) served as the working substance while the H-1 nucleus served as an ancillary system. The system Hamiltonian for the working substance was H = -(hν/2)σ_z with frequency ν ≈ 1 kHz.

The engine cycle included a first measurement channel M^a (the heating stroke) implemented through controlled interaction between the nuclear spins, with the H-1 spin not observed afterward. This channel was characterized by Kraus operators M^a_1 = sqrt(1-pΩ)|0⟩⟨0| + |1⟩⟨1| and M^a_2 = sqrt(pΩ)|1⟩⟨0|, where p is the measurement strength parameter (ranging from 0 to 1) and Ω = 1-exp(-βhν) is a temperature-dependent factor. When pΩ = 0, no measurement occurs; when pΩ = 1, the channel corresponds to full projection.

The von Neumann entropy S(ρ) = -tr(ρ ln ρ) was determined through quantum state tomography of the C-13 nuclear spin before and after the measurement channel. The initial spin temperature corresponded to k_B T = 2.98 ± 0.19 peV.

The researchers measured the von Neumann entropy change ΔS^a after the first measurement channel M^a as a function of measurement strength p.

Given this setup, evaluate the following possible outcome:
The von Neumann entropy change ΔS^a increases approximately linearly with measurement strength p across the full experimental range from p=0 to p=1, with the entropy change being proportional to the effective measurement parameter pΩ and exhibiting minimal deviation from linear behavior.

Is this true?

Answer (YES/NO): NO